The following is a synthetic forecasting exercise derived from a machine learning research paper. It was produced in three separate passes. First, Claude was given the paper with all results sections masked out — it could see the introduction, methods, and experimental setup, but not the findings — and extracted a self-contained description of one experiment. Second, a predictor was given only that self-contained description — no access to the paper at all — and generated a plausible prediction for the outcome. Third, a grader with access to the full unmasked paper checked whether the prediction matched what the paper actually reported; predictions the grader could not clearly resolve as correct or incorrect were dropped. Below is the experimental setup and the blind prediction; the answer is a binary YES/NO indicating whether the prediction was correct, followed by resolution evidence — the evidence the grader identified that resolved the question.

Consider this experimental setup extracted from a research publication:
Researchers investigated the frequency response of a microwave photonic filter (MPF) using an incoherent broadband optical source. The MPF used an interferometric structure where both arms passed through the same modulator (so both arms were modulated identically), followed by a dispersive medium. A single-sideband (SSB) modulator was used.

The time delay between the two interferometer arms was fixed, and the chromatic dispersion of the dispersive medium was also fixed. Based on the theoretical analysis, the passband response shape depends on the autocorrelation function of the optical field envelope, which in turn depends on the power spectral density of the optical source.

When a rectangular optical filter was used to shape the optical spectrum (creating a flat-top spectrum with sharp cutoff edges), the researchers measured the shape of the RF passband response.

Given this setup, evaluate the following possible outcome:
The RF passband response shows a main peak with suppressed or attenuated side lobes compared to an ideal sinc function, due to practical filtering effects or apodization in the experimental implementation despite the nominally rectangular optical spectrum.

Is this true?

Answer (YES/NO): NO